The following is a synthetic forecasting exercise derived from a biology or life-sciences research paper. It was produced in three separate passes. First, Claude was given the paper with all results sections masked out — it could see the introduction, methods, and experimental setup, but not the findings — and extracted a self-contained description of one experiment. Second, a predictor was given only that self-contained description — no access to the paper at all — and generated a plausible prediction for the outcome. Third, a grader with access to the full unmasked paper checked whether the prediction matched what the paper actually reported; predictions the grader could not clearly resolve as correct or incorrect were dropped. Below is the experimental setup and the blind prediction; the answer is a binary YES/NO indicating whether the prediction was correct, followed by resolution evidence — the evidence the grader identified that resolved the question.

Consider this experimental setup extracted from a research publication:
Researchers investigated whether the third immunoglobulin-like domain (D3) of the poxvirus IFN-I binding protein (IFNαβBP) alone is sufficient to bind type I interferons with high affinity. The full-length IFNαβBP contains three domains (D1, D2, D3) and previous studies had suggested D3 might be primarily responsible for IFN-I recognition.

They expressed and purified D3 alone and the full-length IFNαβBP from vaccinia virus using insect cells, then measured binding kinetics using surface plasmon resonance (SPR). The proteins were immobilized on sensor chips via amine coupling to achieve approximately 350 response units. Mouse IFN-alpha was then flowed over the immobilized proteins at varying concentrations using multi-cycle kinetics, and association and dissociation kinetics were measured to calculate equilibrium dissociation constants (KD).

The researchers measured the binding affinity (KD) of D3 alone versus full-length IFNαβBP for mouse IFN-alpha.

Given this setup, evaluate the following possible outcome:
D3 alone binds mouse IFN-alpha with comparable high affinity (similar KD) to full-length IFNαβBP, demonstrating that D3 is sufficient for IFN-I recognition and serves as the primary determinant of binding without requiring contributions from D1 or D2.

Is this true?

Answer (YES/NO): NO